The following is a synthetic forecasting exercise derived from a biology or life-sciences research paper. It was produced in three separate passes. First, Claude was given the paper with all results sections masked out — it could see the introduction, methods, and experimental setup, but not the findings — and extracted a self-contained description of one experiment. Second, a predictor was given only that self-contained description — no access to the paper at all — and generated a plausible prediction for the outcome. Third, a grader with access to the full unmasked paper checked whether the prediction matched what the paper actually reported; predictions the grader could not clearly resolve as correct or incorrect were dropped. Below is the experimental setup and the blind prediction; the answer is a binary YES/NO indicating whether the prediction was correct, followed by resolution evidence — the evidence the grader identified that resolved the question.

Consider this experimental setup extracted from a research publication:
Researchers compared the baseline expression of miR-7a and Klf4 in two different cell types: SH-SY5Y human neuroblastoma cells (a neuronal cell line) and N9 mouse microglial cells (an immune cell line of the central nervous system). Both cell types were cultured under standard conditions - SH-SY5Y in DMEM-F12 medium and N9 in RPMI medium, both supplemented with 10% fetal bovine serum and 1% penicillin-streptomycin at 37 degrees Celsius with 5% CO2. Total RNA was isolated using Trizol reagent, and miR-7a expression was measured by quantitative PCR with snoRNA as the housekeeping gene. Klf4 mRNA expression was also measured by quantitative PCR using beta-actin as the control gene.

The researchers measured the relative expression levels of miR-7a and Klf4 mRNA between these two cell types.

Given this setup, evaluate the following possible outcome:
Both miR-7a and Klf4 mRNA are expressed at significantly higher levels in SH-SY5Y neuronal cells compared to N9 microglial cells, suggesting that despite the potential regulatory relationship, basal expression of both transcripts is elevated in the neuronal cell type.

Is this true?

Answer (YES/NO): NO